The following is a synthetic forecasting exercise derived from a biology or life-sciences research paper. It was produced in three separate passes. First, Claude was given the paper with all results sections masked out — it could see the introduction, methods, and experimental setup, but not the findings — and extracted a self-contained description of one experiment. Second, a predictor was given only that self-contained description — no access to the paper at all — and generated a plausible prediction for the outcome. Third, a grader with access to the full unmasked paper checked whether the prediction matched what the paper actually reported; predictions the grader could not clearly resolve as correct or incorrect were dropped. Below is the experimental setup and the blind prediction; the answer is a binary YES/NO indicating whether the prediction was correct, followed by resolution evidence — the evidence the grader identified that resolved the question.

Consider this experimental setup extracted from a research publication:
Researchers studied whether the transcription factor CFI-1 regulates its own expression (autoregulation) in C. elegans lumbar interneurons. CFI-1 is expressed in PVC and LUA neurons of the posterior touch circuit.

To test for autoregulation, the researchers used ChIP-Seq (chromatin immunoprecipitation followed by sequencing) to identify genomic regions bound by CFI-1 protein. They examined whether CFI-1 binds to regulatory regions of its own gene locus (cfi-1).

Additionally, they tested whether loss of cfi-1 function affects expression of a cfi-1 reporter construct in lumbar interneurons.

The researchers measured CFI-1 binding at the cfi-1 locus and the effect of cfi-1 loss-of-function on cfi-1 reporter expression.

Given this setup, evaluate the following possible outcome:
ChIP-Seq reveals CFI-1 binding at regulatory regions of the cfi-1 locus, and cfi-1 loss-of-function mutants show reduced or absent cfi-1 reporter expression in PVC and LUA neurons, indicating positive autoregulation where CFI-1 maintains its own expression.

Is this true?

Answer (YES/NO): NO